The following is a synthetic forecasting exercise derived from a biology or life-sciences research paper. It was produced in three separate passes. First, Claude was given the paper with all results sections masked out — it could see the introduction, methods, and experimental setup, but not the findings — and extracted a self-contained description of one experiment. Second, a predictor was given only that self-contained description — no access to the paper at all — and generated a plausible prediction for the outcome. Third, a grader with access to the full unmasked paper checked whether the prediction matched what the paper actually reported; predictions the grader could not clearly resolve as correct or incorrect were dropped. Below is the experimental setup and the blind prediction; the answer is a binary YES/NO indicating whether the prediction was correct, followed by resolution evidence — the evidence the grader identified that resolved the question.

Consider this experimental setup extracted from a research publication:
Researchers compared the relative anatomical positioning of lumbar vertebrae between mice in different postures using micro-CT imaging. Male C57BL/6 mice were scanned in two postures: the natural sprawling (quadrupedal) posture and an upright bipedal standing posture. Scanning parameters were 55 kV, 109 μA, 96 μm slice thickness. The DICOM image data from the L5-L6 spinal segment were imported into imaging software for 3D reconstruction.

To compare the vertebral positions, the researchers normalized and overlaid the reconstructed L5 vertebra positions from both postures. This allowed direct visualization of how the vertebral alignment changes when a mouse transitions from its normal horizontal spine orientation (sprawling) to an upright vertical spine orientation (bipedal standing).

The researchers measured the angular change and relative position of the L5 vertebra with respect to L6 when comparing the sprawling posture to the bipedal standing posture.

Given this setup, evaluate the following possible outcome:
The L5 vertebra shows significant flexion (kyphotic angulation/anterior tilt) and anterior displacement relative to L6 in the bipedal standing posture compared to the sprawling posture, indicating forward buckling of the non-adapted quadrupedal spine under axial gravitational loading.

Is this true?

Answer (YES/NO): YES